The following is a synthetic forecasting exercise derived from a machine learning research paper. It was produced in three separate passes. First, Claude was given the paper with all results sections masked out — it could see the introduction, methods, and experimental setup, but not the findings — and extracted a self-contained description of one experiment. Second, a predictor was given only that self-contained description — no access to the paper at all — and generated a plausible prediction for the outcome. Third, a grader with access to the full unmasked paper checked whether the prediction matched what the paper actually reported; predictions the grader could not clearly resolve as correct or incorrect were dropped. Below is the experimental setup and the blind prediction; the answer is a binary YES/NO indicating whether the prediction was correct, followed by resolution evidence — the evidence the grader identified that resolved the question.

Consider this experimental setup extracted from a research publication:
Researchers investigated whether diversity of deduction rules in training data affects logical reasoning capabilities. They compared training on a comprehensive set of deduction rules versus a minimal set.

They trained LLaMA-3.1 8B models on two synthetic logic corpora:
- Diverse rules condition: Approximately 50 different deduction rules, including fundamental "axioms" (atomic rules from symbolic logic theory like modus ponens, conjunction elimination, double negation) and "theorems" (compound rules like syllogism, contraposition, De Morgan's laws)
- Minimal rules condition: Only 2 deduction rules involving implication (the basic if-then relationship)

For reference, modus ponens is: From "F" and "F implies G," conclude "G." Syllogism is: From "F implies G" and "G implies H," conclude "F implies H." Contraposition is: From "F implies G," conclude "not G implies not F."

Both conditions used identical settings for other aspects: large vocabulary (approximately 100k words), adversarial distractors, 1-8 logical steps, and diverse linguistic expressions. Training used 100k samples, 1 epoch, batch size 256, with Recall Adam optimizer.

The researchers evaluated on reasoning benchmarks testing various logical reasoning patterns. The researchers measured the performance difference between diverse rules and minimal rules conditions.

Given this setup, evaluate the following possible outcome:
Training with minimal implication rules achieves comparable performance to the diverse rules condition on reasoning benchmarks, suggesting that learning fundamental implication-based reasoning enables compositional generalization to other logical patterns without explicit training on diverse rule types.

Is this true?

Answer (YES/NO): NO